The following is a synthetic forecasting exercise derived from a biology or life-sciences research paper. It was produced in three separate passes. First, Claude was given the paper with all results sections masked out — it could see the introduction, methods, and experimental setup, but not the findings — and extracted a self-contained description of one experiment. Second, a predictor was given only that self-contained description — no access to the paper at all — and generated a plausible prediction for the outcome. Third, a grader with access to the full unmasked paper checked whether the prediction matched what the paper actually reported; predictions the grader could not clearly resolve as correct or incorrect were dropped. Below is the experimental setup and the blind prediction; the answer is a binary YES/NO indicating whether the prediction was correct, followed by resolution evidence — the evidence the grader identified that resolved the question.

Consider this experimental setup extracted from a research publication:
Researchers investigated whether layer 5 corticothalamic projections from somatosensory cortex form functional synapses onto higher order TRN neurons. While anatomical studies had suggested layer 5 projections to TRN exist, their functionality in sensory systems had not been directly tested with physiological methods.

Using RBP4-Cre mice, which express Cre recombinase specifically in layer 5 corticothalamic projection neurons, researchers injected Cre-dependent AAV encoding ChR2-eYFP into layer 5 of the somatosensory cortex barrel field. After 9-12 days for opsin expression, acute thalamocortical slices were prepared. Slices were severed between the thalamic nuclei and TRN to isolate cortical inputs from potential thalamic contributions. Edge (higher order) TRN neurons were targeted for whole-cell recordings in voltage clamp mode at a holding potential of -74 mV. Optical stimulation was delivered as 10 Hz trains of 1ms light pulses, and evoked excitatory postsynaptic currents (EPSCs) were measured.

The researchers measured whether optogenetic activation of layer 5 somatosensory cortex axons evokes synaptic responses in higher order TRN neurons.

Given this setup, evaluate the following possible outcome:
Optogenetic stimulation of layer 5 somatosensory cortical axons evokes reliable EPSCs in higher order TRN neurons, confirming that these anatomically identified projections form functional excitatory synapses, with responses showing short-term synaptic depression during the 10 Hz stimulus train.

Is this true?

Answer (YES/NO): YES